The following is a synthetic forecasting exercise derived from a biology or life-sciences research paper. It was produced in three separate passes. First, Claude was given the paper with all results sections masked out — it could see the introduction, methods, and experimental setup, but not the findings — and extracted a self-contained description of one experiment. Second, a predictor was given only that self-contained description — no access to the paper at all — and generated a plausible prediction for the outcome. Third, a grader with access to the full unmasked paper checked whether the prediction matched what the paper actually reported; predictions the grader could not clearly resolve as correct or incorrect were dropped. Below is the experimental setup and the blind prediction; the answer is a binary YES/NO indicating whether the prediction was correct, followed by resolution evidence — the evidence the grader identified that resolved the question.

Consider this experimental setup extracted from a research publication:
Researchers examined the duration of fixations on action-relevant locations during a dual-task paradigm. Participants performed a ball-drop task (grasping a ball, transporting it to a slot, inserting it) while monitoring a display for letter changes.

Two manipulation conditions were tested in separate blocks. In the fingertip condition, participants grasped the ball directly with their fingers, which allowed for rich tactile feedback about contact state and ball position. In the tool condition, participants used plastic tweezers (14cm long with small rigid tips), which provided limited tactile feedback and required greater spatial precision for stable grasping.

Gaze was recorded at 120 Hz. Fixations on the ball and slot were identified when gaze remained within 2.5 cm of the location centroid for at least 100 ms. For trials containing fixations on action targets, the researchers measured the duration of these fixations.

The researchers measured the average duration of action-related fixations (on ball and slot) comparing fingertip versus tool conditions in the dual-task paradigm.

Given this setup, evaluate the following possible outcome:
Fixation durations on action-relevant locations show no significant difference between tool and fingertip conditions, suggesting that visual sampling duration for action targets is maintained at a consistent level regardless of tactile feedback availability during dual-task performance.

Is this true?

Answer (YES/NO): NO